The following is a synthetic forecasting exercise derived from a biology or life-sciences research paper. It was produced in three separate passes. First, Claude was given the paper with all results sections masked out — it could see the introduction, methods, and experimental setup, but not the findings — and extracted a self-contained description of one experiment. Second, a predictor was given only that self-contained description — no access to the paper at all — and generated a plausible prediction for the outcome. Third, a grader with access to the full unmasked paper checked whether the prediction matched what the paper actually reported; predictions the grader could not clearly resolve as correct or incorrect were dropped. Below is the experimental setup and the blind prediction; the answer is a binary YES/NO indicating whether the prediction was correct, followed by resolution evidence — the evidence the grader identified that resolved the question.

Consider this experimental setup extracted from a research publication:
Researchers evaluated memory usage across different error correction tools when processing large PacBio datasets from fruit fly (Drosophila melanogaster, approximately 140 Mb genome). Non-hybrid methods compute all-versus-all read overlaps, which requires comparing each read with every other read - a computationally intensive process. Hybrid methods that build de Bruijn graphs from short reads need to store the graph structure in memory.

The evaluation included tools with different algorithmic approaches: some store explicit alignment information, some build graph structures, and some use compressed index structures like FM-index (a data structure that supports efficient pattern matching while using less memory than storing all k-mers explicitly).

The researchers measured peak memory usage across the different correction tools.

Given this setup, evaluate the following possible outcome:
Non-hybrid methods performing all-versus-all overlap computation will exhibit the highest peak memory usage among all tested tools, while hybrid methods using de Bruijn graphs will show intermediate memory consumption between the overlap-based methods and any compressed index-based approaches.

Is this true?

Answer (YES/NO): NO